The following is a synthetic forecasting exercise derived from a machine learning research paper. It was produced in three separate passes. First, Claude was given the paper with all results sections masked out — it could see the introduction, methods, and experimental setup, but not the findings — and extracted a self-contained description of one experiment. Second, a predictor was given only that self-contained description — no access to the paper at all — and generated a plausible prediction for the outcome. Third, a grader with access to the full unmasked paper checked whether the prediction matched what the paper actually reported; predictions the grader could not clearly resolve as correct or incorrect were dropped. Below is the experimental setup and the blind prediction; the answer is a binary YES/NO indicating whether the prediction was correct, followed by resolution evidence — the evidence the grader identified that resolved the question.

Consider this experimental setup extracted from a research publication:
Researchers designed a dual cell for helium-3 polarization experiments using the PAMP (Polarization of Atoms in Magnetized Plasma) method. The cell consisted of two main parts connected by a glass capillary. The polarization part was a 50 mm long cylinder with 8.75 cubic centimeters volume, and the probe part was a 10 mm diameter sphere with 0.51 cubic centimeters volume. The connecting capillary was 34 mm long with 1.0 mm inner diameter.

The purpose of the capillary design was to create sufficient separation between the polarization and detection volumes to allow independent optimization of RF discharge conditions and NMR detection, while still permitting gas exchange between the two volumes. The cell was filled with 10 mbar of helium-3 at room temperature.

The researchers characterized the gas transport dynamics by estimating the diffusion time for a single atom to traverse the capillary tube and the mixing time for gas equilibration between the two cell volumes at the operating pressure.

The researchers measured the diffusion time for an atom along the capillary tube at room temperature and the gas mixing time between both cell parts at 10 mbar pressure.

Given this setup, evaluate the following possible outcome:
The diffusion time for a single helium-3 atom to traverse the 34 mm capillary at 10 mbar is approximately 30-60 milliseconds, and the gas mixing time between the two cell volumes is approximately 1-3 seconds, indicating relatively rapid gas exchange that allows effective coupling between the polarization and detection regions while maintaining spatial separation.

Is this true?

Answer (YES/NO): NO